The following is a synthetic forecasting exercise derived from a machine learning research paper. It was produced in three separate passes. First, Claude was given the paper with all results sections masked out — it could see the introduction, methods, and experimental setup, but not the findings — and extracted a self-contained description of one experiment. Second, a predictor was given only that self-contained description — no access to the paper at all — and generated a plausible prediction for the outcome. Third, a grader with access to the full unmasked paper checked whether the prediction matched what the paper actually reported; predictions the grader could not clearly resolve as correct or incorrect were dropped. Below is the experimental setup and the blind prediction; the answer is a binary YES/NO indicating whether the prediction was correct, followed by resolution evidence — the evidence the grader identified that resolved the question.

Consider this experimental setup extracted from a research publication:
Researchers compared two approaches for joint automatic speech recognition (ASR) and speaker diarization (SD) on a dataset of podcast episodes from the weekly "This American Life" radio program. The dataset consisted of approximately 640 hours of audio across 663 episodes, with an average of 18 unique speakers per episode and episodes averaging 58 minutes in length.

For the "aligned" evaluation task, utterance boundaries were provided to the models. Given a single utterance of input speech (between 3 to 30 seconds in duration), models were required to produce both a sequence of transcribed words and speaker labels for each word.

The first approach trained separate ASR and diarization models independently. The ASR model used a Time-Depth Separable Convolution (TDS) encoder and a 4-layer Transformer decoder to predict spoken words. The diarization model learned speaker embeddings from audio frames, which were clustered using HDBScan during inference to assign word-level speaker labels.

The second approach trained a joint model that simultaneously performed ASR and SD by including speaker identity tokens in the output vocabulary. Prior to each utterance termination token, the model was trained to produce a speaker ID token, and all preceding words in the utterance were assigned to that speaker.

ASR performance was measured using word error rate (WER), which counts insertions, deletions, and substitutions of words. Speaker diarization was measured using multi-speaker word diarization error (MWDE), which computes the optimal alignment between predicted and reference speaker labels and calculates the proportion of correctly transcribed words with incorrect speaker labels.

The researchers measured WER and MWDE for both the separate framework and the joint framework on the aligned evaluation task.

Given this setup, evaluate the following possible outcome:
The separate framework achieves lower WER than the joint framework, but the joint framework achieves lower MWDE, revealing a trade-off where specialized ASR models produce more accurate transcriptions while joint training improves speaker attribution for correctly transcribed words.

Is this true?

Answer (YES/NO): NO